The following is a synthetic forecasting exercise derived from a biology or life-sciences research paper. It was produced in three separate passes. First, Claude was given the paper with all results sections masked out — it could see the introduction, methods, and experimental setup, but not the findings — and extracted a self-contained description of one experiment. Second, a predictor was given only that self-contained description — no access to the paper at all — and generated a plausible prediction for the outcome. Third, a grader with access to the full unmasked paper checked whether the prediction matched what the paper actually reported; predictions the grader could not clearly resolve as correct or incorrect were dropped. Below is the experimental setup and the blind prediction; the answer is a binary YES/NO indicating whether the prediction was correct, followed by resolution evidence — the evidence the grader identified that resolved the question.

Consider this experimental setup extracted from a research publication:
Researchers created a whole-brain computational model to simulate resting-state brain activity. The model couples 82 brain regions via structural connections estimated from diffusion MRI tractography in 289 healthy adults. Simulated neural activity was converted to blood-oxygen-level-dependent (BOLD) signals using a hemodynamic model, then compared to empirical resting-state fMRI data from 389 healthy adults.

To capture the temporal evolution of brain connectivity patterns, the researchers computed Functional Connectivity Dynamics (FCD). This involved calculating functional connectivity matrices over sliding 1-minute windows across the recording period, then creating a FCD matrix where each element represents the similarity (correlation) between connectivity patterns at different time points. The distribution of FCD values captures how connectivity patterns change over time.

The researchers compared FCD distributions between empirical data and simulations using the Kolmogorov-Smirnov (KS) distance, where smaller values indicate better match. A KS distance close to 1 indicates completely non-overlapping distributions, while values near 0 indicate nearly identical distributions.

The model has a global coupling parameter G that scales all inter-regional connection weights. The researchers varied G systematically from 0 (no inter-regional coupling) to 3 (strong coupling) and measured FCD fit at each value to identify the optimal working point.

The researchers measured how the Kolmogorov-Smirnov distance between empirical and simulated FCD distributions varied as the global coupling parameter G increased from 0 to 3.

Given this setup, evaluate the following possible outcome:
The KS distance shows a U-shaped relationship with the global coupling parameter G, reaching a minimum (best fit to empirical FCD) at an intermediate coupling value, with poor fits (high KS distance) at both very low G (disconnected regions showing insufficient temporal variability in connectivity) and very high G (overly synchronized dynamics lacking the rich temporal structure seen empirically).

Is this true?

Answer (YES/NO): YES